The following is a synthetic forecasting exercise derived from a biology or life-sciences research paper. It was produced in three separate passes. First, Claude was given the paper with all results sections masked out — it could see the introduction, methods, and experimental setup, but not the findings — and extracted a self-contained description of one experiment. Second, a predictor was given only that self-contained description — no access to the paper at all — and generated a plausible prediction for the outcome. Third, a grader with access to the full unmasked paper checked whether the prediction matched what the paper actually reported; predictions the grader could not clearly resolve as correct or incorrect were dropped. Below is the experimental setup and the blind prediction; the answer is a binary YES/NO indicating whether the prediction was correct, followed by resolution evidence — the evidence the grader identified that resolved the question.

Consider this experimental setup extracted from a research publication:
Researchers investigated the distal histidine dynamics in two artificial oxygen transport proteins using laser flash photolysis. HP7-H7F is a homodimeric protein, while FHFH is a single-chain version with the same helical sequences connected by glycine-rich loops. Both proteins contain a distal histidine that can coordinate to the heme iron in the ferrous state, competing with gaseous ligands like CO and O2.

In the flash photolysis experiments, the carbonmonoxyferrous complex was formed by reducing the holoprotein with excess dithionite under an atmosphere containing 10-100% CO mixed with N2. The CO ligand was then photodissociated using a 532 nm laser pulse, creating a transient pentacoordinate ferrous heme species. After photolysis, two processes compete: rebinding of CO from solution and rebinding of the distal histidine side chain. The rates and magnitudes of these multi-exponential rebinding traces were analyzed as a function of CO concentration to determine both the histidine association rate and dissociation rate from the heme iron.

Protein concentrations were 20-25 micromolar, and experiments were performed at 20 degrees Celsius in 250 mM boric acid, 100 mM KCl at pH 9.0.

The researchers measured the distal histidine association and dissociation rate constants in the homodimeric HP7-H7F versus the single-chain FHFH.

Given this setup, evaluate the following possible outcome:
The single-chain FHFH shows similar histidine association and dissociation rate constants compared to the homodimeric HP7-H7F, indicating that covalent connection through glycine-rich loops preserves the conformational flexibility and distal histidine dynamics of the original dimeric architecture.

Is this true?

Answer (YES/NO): NO